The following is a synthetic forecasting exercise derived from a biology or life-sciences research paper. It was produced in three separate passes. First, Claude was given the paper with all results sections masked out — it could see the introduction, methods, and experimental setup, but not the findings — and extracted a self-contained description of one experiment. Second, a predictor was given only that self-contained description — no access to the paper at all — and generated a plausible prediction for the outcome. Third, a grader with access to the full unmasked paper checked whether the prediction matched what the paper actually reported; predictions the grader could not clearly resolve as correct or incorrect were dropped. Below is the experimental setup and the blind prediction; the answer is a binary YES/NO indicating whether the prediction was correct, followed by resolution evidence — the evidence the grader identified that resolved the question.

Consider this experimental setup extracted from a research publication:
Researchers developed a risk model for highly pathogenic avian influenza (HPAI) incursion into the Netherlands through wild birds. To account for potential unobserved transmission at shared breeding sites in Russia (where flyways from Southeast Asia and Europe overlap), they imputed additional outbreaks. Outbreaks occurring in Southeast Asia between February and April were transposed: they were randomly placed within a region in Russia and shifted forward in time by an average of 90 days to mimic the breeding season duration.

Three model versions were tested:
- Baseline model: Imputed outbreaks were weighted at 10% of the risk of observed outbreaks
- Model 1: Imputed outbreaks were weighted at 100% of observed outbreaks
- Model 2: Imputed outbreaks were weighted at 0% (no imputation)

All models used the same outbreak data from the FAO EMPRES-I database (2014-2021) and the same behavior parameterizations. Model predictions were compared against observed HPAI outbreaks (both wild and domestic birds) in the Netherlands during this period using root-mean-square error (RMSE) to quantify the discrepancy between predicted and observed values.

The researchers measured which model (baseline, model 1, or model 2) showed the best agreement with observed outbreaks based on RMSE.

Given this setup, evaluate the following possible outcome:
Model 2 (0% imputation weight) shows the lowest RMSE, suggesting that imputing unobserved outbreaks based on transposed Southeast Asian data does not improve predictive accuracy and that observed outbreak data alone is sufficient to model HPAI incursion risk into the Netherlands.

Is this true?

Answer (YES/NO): NO